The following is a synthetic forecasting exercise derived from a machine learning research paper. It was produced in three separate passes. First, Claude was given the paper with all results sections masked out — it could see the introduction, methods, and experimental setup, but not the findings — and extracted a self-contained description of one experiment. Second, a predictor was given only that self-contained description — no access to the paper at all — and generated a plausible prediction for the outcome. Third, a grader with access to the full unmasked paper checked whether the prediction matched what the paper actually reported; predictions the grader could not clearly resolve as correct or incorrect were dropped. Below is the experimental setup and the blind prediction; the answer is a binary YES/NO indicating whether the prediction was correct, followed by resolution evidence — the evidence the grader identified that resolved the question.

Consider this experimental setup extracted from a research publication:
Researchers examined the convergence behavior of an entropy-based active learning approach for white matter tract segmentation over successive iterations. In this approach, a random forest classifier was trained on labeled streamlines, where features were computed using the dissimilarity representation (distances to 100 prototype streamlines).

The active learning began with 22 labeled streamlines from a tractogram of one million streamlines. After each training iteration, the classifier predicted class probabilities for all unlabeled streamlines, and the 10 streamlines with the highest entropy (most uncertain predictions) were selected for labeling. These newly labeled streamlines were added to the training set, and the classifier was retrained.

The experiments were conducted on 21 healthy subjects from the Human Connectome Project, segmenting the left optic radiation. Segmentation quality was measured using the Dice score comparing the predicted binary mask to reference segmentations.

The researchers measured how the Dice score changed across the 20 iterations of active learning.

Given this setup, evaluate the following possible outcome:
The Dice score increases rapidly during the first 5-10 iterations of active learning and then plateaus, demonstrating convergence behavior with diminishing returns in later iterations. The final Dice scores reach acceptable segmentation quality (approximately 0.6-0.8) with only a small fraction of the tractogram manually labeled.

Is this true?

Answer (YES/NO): NO